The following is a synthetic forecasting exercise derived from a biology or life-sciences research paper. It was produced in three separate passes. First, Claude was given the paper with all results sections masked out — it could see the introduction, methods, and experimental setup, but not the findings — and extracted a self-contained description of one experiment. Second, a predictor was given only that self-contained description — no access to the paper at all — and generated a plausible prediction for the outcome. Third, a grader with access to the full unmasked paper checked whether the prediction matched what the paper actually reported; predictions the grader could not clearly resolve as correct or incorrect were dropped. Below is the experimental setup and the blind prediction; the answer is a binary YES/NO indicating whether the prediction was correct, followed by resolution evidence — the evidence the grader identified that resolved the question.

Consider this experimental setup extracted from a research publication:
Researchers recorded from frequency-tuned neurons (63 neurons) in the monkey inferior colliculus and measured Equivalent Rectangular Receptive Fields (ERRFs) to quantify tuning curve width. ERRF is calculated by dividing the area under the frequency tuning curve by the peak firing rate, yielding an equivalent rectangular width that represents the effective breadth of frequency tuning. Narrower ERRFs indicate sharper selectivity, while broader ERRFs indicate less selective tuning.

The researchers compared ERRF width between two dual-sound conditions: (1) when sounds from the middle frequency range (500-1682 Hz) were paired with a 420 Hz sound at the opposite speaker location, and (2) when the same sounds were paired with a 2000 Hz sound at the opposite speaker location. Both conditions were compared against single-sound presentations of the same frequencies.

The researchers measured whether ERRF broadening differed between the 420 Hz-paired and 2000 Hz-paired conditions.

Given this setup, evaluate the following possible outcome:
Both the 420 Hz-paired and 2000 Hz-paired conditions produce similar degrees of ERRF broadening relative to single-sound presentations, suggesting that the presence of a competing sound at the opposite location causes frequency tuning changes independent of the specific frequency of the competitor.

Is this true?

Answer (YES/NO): NO